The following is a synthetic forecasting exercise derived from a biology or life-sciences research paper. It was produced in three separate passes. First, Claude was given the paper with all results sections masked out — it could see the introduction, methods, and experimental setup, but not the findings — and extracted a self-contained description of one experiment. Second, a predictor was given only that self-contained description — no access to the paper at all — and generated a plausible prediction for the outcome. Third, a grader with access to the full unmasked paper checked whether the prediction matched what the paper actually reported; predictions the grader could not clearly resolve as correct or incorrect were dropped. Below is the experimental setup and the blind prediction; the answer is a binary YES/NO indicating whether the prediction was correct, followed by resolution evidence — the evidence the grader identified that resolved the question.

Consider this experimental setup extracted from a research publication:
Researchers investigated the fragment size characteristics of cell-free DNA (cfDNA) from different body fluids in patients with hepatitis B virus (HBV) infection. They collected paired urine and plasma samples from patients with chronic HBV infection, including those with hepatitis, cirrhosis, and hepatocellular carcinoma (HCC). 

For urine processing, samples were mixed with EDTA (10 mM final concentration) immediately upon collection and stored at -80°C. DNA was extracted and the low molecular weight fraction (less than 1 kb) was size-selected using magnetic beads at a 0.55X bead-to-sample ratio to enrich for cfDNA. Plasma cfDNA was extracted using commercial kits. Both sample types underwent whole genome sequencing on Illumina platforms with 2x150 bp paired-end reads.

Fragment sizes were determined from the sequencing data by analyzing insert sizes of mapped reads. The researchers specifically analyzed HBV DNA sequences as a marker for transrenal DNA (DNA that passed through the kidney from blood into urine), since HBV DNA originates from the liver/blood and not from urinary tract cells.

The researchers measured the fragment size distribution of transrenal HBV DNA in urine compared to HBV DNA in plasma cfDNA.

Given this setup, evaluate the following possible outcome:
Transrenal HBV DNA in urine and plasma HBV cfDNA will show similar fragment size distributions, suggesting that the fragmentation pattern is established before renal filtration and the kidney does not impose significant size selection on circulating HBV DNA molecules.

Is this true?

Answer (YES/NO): NO